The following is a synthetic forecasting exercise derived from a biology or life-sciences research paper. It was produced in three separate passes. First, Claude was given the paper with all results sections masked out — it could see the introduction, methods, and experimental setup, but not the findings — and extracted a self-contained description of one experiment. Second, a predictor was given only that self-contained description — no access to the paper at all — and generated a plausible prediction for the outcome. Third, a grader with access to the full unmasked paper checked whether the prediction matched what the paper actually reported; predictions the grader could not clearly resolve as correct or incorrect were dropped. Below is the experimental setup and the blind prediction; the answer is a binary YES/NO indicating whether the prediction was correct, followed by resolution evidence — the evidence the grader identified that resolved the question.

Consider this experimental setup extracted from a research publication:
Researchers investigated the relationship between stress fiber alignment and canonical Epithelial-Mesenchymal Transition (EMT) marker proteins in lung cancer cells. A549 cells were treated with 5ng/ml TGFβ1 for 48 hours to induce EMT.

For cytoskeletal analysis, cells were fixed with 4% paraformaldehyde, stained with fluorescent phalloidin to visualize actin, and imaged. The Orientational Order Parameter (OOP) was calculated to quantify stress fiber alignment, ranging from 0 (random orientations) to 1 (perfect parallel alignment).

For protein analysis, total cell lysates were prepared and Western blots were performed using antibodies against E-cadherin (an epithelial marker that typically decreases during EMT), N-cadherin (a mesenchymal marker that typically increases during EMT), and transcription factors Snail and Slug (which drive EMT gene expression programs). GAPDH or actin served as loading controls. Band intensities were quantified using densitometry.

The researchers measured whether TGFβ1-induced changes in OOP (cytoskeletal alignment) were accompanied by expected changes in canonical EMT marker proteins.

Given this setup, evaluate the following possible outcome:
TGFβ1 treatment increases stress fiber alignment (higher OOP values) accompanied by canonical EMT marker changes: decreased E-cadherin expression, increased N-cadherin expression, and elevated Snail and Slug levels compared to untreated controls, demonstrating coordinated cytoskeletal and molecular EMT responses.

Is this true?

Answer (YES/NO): YES